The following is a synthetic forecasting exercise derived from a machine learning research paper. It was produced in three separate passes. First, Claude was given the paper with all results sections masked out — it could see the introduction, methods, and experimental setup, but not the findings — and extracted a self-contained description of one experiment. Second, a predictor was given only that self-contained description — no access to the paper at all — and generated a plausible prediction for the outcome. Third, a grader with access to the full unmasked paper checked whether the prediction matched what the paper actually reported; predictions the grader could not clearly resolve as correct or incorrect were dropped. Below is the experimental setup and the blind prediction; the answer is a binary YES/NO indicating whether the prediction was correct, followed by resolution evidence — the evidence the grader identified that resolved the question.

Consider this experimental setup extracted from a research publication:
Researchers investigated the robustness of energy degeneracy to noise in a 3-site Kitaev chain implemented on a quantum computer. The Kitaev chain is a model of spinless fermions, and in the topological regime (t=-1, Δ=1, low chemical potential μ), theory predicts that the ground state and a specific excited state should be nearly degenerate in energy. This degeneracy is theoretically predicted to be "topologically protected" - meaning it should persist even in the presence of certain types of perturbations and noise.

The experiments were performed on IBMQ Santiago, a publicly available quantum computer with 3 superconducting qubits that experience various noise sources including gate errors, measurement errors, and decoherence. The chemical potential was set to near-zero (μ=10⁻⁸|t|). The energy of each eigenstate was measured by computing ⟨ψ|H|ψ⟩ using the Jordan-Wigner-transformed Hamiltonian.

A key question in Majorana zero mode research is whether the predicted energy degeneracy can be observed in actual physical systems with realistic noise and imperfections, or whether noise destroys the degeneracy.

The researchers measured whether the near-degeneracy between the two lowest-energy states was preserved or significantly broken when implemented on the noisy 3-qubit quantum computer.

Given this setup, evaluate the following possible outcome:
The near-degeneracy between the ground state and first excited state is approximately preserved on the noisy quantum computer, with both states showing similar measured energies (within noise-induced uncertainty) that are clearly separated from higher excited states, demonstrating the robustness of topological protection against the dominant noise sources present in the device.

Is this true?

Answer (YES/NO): NO